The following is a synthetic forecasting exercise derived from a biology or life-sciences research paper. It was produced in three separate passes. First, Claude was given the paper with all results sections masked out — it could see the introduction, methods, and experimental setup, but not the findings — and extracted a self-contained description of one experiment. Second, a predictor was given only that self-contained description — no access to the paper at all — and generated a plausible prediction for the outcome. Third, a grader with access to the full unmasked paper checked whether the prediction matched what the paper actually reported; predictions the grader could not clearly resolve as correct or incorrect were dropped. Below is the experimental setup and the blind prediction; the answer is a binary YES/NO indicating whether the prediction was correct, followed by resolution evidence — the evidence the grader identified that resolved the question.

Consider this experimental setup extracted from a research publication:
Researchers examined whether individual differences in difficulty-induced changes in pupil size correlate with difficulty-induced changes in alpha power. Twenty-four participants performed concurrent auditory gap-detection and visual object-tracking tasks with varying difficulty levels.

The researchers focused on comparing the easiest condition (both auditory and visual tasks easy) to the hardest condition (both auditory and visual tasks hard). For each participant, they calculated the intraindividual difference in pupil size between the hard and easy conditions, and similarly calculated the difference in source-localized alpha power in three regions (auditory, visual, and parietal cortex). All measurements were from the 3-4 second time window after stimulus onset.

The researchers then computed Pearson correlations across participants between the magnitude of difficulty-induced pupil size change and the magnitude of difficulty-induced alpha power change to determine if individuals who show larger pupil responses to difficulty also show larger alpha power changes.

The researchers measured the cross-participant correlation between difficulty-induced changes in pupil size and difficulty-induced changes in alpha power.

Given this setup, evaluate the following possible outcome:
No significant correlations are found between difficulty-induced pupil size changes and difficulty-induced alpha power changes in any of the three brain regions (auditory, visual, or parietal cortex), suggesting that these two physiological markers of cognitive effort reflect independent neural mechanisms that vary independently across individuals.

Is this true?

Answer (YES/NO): YES